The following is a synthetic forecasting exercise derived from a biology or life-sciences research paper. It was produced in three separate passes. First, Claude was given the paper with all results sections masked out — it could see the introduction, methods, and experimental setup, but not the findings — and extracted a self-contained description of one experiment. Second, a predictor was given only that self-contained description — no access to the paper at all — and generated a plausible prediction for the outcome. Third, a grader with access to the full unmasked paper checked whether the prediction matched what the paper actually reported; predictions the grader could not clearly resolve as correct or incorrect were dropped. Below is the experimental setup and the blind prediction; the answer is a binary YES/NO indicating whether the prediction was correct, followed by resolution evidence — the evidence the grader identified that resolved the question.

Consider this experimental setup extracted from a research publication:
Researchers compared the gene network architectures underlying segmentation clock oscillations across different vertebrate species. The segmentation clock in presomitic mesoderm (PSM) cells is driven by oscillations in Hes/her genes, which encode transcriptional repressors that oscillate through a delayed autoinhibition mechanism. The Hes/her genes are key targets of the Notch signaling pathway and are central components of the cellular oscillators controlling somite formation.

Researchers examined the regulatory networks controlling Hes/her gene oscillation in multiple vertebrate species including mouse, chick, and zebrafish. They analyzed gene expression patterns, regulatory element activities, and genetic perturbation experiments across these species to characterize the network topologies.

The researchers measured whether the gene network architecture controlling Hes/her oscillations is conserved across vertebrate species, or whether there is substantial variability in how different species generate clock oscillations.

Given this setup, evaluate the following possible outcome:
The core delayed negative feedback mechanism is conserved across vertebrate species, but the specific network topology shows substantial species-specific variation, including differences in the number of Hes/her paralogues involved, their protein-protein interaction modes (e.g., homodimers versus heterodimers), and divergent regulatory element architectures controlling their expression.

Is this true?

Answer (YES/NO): YES